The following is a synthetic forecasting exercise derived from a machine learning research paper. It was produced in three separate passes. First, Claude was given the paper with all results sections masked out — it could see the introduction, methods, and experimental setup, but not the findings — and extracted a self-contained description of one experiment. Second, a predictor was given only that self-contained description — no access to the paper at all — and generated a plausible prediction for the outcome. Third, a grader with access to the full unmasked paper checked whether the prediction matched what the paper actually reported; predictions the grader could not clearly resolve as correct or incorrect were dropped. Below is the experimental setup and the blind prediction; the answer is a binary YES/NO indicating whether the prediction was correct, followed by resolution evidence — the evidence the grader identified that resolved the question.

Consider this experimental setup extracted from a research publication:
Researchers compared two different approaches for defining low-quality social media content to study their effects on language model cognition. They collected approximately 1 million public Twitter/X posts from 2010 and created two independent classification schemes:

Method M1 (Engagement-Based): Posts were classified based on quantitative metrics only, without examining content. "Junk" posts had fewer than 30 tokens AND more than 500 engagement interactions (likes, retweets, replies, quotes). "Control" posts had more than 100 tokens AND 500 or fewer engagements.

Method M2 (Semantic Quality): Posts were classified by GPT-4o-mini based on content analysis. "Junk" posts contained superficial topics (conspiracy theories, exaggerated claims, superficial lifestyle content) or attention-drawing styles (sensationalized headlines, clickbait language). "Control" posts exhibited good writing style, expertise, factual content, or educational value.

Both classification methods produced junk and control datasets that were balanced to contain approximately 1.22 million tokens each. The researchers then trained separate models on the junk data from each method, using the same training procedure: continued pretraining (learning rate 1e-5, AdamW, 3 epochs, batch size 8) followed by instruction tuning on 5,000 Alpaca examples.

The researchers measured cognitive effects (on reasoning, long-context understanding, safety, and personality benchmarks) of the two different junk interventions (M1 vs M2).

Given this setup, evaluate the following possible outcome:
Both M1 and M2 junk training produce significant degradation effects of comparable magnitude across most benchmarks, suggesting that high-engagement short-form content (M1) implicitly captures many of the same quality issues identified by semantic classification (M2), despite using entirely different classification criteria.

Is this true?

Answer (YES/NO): NO